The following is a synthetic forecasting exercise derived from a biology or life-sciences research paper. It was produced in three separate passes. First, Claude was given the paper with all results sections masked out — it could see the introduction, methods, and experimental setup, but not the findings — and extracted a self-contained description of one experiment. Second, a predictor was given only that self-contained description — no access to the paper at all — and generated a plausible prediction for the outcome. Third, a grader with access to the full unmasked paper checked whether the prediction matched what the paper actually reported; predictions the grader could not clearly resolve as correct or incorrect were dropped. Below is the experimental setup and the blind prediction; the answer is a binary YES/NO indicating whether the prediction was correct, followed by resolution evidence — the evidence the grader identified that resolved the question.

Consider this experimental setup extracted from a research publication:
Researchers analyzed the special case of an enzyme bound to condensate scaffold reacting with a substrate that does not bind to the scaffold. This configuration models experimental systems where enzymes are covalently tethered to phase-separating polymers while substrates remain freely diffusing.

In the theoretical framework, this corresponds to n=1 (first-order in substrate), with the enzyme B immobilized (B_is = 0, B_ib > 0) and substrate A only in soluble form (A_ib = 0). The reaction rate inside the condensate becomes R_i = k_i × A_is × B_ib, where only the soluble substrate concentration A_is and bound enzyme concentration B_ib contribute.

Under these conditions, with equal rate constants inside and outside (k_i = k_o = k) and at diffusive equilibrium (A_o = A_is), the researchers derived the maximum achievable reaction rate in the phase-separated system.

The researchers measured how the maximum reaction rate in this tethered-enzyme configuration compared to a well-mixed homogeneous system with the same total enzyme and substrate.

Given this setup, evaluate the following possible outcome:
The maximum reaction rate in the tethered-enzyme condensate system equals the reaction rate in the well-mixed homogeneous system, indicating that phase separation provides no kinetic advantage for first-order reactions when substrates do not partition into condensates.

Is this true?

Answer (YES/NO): YES